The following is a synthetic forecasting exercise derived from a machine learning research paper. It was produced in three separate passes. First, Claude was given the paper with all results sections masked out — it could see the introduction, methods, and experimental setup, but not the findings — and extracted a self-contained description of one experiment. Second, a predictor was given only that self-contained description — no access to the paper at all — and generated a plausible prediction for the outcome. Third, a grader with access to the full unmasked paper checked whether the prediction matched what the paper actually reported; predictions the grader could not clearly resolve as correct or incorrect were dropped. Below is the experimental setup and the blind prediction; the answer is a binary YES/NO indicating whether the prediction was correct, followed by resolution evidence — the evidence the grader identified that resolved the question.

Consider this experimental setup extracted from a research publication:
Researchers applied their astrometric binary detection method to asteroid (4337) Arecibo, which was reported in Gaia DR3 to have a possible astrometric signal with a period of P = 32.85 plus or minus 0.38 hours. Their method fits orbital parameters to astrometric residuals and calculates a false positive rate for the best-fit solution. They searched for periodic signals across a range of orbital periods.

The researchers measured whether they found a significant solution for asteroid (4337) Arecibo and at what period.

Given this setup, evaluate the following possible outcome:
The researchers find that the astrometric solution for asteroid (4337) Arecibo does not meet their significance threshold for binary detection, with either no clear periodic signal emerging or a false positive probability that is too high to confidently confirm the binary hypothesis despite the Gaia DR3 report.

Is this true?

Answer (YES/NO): YES